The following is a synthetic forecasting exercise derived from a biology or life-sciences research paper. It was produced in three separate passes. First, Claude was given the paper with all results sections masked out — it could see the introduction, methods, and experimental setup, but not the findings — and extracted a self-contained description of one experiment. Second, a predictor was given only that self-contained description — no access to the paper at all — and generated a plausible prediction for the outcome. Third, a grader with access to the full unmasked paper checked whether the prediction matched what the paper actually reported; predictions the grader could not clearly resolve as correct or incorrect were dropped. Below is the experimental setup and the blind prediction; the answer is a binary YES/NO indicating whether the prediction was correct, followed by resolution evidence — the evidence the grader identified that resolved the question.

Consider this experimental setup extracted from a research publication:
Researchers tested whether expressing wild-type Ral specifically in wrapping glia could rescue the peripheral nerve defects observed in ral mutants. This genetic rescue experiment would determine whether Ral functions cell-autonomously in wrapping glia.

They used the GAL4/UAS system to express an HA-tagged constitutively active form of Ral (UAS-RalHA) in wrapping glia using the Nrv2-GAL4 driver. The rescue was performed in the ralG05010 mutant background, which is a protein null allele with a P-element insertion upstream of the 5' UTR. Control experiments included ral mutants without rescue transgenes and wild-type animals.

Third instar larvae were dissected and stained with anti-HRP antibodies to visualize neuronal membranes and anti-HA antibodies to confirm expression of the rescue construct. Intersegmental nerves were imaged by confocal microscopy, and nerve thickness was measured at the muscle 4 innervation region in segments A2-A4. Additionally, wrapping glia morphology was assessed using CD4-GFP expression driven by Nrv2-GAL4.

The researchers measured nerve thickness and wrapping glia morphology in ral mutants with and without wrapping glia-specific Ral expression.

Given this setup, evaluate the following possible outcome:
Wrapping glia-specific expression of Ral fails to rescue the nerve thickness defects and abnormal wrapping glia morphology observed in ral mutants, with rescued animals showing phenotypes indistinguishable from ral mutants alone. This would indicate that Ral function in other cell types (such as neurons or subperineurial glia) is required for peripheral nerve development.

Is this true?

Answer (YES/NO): NO